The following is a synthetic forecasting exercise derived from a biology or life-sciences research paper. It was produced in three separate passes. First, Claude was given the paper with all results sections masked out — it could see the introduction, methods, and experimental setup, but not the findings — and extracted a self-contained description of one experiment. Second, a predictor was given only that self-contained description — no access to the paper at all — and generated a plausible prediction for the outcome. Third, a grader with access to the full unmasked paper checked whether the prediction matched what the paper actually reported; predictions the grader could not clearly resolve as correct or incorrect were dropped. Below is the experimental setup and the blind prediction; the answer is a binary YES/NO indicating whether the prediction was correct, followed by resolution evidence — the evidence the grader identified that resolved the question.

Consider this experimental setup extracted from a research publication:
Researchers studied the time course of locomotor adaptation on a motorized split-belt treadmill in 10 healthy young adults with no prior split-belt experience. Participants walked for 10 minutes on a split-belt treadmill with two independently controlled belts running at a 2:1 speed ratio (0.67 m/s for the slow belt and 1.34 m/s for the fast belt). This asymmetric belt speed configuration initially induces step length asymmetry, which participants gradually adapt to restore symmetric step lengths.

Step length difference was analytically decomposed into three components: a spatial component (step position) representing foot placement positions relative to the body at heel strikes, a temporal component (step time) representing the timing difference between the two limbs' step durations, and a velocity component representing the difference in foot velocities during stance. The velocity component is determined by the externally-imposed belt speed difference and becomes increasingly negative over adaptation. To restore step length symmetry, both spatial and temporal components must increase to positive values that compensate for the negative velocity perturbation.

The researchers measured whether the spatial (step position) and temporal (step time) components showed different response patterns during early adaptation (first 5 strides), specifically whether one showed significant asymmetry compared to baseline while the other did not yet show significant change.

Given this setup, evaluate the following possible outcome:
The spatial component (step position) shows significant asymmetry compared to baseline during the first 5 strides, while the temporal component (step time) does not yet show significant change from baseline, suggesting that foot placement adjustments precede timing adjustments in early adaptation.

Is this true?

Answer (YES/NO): YES